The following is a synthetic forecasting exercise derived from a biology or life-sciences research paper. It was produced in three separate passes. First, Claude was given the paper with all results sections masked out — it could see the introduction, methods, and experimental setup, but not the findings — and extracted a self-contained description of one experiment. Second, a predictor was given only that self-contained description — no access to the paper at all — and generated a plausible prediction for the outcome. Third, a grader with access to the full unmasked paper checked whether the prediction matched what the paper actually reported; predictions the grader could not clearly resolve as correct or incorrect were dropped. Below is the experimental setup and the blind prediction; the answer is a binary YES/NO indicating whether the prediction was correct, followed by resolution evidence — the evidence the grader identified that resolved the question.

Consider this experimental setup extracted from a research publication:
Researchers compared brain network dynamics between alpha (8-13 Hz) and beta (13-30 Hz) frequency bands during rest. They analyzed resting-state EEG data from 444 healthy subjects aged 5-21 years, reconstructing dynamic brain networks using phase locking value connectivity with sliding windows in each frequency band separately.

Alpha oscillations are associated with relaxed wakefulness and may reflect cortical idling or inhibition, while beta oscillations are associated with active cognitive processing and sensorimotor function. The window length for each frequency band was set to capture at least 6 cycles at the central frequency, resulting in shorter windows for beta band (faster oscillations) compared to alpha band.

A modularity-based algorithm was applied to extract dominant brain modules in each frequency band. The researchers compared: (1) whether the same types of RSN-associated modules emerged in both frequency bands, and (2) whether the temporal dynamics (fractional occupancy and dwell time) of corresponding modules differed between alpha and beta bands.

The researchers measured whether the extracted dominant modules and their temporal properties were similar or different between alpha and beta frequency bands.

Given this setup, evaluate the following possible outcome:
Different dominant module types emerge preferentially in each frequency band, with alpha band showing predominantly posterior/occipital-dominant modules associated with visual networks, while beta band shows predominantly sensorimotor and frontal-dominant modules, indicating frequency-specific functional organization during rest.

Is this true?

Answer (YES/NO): NO